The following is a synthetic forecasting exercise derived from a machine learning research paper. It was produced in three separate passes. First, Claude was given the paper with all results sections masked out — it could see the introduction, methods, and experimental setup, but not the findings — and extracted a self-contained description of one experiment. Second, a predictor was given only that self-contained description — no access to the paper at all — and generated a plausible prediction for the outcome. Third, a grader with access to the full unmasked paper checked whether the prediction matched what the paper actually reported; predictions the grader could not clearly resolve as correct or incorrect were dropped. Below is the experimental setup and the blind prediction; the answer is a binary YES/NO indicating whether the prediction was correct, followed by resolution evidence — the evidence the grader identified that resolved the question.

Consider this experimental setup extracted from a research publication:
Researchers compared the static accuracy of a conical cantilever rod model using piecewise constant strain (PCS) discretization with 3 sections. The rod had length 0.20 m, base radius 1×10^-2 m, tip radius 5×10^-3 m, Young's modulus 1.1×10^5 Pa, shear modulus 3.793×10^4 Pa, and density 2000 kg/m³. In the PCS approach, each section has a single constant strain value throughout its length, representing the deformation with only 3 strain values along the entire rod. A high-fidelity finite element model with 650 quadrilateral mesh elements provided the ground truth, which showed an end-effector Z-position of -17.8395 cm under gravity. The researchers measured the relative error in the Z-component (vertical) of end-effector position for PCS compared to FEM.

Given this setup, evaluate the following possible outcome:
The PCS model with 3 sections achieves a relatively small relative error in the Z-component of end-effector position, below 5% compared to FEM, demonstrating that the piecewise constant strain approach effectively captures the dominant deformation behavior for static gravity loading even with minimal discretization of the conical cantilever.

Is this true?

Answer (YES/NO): NO